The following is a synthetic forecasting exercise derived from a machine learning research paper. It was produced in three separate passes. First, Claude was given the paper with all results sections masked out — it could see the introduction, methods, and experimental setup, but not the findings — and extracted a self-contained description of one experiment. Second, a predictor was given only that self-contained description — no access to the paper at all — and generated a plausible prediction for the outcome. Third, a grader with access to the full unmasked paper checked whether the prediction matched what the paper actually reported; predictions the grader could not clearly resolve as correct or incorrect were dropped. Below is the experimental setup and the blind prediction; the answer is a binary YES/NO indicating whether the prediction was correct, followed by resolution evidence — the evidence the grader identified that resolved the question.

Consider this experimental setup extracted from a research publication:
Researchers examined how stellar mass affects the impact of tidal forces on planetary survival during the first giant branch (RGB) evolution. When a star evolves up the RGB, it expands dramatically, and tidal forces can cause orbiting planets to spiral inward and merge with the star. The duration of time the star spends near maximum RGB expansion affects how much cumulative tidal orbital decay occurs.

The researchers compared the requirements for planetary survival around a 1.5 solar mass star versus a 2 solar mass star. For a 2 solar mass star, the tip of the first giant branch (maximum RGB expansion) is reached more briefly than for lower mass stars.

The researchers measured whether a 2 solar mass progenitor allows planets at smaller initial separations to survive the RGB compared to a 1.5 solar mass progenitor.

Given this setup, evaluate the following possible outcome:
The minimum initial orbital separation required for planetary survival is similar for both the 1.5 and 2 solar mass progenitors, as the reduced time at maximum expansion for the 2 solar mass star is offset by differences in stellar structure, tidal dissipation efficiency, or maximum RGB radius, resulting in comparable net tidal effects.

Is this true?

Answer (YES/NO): NO